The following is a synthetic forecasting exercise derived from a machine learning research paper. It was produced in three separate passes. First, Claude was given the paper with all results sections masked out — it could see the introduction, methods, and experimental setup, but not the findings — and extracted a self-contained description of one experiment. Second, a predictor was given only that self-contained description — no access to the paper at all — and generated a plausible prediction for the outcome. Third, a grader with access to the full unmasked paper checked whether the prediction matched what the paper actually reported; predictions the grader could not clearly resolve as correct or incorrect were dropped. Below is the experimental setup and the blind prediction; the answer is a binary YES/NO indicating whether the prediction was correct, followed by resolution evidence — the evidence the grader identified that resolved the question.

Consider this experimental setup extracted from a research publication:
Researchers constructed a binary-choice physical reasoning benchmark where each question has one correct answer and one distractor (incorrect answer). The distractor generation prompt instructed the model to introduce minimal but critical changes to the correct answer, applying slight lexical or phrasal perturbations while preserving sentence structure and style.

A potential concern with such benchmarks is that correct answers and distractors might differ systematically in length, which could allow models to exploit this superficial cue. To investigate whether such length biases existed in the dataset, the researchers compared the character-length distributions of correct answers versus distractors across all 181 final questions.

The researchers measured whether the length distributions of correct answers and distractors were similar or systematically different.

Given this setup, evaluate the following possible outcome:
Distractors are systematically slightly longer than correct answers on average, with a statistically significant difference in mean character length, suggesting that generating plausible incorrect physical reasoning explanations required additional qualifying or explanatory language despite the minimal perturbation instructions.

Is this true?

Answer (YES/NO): NO